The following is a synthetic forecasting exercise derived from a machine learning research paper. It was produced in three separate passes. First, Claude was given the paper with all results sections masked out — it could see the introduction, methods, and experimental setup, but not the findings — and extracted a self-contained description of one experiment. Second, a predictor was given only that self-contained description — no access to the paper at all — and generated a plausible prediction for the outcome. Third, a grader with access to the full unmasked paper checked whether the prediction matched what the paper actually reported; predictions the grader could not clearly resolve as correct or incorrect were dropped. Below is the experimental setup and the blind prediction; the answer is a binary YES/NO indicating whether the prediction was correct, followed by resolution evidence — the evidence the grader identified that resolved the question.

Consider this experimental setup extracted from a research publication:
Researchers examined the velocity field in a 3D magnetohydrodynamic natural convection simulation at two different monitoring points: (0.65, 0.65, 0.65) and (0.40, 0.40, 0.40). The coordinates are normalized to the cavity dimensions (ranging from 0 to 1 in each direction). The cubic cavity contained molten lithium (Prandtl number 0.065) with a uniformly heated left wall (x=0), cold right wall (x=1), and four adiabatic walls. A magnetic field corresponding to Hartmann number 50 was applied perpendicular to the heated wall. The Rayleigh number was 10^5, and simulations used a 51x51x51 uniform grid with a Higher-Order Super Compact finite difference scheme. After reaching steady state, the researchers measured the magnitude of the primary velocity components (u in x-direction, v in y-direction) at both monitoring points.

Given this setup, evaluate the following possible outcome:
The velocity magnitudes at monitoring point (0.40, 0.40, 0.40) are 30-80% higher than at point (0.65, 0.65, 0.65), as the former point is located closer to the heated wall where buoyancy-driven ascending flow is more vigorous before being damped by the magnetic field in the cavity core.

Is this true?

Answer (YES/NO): NO